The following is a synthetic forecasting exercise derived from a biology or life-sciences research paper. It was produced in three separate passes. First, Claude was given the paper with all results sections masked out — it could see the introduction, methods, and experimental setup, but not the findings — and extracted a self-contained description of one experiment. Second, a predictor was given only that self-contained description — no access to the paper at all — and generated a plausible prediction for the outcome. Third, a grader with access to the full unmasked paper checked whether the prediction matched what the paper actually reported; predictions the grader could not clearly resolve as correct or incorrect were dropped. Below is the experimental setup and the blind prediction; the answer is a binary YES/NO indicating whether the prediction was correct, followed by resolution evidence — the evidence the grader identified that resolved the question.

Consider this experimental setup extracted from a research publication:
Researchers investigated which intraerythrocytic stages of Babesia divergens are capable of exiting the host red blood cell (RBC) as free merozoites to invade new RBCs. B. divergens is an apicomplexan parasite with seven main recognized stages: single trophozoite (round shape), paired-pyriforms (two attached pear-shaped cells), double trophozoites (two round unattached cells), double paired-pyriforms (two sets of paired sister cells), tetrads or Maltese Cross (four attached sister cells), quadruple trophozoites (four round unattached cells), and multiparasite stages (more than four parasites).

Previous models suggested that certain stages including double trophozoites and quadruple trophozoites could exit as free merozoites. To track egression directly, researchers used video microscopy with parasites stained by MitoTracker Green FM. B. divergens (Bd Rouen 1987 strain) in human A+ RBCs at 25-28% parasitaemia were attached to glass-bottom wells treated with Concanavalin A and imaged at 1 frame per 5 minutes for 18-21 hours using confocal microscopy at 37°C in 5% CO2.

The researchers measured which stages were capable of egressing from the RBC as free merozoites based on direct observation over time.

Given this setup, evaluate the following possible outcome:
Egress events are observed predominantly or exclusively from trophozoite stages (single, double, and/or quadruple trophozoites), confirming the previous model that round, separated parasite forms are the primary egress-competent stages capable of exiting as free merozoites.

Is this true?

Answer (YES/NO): NO